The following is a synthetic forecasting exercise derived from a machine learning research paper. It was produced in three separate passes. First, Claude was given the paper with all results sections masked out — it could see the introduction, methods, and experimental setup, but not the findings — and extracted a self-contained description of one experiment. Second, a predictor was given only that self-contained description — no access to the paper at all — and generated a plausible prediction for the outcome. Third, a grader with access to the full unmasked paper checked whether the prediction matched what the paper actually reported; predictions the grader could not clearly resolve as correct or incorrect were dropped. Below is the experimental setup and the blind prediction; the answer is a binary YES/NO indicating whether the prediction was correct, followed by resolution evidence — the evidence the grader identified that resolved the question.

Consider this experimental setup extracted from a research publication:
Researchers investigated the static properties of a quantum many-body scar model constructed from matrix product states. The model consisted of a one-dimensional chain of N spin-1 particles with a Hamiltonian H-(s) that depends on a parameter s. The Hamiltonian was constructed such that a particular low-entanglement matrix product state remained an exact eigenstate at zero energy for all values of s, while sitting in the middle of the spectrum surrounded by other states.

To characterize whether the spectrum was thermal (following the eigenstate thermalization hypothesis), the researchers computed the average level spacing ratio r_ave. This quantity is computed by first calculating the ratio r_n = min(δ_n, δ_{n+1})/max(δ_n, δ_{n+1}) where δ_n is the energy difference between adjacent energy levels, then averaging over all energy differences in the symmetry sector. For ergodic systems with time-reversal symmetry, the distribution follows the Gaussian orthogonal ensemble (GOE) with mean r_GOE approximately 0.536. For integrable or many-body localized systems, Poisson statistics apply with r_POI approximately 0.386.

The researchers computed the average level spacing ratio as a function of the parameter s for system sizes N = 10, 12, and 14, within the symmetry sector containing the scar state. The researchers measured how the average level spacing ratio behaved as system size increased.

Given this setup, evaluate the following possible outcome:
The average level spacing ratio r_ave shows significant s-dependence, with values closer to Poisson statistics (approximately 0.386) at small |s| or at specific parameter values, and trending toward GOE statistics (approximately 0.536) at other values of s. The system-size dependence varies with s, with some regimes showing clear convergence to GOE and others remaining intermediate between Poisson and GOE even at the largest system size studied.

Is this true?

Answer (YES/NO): NO